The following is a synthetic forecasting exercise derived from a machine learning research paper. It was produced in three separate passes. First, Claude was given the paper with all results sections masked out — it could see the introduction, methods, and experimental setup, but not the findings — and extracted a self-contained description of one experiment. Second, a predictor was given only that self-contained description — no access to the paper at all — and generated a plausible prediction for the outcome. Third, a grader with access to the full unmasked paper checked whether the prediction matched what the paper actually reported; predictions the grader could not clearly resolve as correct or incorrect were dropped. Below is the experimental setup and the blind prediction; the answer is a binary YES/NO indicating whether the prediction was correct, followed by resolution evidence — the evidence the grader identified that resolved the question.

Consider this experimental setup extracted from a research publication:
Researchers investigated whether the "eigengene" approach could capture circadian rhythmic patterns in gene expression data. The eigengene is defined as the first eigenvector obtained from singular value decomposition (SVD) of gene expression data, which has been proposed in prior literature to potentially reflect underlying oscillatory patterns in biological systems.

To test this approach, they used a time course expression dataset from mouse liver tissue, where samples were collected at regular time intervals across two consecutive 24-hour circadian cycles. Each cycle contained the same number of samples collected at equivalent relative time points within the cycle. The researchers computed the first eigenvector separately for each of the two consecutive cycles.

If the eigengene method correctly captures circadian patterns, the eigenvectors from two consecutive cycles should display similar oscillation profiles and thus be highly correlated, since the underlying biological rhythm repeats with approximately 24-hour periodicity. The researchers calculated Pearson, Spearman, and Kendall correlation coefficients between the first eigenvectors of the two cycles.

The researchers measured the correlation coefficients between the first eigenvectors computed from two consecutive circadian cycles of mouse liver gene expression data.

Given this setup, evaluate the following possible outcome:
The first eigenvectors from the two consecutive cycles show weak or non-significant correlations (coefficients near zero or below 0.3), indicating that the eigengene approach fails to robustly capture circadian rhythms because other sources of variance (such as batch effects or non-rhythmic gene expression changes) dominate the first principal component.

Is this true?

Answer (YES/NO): YES